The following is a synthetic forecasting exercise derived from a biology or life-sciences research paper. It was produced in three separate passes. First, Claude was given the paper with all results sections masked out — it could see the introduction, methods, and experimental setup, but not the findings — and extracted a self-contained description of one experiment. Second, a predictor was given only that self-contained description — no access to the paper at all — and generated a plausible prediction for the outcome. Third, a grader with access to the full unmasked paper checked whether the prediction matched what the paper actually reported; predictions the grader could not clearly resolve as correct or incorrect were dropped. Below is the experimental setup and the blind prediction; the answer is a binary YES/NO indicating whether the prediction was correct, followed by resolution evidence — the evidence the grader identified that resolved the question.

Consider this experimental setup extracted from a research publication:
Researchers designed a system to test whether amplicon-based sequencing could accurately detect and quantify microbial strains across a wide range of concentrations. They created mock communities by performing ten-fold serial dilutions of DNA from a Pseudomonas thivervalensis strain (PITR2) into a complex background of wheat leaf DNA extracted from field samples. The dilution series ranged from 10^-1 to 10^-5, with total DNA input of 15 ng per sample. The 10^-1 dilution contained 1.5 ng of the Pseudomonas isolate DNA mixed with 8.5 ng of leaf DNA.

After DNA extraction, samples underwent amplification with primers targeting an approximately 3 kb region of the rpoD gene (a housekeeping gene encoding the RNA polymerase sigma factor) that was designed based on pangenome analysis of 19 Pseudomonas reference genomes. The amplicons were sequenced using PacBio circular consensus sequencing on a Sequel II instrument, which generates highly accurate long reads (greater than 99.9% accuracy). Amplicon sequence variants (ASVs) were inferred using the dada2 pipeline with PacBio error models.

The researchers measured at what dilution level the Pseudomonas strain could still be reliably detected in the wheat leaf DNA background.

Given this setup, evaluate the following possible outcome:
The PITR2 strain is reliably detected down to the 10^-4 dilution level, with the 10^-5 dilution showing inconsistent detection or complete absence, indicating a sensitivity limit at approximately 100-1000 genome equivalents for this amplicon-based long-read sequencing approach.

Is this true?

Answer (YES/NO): NO